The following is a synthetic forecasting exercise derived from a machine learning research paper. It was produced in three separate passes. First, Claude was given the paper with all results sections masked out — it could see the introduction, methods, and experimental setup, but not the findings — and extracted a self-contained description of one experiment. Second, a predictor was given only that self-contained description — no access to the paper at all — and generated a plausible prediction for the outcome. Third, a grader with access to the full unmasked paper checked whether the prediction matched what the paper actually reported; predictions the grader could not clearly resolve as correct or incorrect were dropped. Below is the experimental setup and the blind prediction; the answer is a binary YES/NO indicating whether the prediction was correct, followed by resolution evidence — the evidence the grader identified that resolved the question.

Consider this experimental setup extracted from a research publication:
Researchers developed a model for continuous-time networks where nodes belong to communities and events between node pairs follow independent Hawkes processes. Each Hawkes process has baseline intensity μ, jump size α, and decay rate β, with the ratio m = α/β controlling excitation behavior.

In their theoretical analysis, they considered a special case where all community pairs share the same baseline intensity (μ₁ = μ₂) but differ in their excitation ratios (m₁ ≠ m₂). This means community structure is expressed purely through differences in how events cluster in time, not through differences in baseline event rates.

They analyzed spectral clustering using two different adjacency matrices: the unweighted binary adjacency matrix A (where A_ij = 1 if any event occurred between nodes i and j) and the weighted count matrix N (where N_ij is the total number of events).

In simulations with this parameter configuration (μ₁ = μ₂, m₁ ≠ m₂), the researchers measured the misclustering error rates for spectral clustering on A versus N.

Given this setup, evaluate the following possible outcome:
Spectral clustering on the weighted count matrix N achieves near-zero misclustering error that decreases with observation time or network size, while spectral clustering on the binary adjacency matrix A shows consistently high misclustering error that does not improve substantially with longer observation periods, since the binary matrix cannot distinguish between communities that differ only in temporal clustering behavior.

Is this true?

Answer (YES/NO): YES